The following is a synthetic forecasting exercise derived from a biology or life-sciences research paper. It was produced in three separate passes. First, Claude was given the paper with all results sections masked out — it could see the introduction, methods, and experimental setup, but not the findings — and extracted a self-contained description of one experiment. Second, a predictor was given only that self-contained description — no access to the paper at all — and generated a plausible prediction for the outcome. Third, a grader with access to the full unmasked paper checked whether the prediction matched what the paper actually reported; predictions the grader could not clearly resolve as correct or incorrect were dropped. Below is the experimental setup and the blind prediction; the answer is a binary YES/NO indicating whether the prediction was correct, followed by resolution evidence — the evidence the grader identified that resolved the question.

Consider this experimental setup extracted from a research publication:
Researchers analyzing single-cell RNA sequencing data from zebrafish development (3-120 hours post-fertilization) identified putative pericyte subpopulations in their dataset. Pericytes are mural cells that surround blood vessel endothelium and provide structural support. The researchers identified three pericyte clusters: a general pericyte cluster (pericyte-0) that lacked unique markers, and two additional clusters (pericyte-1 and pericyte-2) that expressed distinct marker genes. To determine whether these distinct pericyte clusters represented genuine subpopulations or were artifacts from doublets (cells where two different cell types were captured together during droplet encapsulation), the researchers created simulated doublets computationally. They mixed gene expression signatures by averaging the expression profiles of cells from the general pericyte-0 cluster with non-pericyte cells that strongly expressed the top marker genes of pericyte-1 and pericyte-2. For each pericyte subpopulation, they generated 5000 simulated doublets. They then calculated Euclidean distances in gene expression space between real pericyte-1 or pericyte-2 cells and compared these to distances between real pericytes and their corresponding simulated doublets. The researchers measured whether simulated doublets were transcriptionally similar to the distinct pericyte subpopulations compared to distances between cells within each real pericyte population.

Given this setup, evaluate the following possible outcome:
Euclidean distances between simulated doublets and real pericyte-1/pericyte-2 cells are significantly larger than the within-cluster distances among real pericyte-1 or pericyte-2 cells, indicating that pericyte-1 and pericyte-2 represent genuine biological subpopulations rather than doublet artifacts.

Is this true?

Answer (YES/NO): YES